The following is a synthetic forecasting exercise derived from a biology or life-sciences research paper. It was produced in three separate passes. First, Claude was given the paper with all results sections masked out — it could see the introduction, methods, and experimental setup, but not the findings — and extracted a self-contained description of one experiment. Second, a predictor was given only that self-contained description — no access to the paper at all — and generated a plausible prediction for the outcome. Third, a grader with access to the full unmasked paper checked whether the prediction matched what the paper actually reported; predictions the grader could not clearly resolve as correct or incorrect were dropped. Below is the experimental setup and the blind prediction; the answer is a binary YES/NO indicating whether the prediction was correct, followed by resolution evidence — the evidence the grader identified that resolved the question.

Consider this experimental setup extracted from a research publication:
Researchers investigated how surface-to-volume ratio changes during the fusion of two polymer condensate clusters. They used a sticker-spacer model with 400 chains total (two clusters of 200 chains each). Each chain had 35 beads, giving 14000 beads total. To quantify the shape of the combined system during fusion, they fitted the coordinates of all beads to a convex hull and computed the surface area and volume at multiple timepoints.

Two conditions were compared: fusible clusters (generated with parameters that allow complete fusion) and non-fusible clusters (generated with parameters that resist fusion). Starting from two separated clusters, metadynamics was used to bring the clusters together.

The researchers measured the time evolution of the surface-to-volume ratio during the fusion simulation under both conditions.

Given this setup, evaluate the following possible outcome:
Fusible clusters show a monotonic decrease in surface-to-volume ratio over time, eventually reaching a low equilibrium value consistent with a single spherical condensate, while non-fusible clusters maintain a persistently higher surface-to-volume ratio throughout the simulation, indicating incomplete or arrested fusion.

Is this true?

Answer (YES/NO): NO